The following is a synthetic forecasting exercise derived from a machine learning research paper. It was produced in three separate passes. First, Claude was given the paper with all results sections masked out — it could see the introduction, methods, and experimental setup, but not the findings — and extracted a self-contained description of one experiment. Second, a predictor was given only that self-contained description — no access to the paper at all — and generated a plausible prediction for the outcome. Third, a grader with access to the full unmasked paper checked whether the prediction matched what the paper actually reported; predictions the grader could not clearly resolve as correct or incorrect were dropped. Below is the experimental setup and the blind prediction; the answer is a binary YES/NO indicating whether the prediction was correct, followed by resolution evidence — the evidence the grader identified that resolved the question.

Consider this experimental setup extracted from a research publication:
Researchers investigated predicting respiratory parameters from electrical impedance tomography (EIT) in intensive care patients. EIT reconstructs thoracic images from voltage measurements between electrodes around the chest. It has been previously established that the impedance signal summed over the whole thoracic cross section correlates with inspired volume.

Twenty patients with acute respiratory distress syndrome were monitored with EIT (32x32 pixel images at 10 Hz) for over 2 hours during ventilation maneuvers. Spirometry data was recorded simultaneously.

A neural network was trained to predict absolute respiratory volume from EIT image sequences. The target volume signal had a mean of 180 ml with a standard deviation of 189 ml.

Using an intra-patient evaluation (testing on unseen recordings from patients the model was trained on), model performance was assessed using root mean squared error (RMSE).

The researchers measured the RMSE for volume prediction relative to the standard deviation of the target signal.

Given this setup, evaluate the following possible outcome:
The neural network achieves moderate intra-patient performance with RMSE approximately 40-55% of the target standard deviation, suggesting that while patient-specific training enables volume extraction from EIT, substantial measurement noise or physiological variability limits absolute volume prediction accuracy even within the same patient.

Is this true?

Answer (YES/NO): NO